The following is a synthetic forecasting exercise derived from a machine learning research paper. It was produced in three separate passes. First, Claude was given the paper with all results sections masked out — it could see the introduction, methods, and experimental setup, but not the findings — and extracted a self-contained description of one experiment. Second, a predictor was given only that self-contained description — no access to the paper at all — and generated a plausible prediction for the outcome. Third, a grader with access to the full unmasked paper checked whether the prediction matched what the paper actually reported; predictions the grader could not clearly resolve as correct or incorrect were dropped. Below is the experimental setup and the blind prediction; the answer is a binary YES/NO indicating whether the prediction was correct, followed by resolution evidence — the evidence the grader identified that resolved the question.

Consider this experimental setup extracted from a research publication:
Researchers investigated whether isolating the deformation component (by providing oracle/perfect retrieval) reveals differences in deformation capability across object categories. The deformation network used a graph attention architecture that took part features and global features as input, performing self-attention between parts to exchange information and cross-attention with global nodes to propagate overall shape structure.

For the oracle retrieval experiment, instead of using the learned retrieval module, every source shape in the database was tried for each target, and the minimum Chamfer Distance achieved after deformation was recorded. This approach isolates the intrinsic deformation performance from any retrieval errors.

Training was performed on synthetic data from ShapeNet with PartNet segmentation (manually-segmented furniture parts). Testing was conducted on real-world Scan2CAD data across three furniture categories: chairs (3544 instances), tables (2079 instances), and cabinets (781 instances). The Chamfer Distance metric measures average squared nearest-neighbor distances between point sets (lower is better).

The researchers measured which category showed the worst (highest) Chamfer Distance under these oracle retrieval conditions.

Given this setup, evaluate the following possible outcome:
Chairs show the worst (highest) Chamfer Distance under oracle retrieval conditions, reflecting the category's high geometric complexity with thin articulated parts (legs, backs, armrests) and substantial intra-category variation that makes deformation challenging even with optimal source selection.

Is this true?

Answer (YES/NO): NO